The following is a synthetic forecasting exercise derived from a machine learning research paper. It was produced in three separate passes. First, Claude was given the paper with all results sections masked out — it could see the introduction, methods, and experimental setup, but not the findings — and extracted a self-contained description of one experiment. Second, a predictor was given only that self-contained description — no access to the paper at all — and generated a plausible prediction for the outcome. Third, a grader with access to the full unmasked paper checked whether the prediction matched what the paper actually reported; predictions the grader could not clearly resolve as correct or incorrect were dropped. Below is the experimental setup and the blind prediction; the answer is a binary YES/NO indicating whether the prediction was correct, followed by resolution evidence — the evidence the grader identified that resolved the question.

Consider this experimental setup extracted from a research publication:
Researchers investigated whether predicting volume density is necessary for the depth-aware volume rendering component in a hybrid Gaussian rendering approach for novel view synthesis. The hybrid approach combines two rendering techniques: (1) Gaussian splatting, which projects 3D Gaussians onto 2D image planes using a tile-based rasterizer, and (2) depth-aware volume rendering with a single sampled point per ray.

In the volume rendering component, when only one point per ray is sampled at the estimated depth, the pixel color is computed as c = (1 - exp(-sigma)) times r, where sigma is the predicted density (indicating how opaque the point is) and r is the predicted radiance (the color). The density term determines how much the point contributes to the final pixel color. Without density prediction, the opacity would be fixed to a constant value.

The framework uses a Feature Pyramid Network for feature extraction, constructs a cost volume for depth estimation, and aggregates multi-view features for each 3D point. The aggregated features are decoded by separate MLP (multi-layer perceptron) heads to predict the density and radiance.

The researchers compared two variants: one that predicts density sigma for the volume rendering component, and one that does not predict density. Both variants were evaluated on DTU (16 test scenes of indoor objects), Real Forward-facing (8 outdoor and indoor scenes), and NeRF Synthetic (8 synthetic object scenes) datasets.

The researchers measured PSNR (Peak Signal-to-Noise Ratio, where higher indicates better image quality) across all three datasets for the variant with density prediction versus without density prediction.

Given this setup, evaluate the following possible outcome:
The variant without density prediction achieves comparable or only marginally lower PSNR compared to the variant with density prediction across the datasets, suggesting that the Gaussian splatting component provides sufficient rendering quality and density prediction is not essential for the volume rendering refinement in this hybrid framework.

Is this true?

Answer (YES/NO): NO